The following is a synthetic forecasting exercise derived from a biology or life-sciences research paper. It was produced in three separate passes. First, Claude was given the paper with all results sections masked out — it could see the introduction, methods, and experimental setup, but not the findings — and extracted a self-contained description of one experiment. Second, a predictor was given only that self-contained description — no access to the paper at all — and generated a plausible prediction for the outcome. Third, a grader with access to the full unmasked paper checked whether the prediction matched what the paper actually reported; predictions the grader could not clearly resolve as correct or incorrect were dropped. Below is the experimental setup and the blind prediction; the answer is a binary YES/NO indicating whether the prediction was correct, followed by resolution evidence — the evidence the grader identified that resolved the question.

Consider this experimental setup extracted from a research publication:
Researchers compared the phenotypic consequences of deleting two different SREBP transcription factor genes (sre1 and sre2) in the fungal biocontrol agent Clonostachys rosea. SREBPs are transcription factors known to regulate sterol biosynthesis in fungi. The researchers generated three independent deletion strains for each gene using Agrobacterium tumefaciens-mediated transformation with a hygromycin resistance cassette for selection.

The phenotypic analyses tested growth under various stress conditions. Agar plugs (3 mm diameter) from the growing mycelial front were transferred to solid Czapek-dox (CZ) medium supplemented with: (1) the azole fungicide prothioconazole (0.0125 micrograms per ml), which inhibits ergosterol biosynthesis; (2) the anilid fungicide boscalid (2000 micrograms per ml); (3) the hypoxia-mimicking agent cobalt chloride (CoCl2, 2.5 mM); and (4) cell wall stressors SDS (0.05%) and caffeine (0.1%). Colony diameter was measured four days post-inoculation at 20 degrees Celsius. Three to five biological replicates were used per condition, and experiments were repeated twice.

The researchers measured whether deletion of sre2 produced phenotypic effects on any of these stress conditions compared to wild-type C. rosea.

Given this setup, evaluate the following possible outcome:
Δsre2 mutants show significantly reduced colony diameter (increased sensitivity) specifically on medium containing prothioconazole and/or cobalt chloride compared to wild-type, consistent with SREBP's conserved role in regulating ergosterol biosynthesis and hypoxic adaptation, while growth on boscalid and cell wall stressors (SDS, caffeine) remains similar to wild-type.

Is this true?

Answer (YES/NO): NO